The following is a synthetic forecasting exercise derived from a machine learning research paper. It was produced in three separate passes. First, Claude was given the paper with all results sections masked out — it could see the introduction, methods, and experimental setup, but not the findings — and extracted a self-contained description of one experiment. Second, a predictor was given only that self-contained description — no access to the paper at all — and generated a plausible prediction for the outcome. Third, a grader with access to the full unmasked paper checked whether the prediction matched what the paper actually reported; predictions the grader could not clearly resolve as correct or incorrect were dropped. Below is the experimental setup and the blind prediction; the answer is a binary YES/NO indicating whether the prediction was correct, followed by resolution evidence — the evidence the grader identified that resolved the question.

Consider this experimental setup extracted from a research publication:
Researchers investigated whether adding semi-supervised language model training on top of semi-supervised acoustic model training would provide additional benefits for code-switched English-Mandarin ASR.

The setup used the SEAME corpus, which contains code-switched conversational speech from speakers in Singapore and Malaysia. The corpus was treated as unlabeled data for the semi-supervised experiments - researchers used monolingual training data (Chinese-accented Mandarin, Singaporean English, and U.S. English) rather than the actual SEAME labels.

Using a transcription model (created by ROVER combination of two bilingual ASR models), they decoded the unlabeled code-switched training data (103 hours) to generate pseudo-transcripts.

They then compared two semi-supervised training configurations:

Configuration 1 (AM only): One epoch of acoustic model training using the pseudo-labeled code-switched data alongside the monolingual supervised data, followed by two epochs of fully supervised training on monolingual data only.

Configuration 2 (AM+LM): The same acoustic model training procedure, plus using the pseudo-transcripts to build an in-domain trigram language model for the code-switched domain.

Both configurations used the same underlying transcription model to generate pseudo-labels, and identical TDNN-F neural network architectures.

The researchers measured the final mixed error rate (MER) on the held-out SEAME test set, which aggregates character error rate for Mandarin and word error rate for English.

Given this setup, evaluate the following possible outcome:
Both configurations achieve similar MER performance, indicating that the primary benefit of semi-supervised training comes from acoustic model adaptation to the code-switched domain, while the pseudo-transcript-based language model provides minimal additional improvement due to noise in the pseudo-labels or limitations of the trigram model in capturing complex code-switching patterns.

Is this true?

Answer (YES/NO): NO